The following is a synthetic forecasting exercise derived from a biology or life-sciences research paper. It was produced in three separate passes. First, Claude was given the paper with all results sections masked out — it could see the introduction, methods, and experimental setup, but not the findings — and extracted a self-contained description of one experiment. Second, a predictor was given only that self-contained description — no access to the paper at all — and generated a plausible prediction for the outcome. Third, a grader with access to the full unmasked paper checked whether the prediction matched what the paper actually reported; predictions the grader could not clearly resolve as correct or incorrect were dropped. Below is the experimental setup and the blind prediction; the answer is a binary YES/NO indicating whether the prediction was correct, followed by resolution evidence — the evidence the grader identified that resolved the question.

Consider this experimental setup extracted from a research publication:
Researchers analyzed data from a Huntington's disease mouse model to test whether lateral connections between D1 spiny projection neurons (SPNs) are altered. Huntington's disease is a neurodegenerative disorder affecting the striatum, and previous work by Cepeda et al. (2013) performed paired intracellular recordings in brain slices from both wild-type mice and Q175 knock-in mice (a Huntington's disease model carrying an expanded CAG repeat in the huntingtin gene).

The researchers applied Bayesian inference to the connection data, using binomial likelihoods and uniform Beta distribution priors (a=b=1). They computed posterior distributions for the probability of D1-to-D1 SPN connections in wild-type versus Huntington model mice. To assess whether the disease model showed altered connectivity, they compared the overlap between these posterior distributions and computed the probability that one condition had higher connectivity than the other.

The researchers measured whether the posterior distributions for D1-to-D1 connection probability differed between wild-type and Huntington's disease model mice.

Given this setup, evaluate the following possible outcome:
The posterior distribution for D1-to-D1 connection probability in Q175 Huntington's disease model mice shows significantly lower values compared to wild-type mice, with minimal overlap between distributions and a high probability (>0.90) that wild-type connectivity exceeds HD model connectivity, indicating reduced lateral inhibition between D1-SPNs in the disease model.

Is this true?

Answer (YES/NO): NO